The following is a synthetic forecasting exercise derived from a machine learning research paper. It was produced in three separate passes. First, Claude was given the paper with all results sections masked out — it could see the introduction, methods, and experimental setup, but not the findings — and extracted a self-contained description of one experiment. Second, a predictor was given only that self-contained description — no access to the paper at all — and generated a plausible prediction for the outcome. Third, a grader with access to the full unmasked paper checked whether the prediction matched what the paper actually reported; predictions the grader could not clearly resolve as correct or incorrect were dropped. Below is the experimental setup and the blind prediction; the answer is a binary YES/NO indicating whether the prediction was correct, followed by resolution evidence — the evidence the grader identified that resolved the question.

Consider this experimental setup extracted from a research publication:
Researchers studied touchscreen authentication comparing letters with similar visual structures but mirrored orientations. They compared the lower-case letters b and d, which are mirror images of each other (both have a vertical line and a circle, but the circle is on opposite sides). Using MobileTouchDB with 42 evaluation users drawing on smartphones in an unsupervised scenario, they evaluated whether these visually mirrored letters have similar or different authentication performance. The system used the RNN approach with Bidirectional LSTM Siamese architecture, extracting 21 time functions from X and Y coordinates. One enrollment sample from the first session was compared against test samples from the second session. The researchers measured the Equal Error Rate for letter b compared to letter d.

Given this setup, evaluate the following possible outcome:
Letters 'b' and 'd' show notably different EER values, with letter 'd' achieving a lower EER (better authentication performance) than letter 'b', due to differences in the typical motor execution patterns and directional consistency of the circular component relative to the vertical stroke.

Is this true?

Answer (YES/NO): NO